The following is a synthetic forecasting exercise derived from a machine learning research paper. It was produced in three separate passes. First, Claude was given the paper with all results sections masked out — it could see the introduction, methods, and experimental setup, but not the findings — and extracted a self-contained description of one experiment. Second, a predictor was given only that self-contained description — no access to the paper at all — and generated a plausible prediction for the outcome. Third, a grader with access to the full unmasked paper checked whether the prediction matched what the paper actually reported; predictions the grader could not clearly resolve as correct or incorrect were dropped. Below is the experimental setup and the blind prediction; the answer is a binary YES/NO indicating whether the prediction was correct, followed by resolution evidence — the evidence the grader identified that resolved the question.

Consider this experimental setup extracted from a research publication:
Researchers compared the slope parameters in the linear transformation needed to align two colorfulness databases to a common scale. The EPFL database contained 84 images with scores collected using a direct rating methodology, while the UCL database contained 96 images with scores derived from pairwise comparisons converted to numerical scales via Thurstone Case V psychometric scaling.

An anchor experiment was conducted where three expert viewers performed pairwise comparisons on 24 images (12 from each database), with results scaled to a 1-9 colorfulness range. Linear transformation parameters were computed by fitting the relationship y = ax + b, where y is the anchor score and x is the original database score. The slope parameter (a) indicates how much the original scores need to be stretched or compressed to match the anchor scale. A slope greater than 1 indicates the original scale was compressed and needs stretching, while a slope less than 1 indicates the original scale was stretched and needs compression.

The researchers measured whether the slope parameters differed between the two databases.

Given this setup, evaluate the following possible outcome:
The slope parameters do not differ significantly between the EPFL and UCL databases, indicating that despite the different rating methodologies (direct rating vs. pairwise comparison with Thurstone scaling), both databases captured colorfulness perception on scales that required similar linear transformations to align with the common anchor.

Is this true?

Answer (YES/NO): NO